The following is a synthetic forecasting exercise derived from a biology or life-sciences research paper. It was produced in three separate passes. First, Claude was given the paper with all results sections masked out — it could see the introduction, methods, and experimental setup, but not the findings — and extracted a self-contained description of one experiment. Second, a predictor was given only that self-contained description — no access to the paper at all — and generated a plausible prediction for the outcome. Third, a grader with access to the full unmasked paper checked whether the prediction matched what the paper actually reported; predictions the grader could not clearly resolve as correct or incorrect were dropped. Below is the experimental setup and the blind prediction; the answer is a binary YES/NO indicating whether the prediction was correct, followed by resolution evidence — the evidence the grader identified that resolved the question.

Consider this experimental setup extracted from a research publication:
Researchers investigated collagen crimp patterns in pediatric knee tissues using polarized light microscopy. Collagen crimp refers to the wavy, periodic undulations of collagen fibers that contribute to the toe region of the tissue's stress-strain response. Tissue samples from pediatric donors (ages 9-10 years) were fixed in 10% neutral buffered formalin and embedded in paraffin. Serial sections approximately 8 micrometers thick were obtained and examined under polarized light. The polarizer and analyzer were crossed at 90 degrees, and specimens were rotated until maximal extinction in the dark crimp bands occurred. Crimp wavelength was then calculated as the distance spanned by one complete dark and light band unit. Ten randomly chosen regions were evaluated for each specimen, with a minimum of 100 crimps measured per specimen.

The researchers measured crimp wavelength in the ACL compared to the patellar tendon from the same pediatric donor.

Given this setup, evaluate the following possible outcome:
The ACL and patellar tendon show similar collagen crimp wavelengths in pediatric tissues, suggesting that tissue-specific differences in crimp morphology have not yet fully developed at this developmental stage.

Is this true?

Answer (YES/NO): NO